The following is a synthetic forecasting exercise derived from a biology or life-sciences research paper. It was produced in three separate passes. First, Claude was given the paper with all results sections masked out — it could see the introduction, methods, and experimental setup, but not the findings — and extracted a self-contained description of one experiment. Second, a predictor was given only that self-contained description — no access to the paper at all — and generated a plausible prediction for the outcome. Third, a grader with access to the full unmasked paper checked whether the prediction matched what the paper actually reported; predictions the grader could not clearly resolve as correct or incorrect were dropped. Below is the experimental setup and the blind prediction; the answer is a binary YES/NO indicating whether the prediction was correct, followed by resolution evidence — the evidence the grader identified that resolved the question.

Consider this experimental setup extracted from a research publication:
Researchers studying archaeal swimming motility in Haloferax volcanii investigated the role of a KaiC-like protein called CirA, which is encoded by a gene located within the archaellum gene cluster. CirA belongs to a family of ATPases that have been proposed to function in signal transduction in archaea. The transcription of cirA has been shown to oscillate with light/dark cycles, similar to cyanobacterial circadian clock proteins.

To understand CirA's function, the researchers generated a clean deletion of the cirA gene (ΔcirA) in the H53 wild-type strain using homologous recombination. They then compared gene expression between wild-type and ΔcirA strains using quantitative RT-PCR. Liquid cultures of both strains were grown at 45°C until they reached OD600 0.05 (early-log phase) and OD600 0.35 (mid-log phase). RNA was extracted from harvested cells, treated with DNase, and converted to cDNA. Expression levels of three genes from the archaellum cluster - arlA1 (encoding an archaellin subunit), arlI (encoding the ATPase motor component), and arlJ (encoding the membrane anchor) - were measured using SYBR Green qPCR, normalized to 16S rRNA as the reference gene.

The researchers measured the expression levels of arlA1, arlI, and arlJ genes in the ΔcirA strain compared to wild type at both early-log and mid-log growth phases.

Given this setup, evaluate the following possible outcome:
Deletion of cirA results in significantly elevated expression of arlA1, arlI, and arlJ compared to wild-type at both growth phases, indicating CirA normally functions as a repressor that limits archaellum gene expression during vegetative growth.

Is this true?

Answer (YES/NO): YES